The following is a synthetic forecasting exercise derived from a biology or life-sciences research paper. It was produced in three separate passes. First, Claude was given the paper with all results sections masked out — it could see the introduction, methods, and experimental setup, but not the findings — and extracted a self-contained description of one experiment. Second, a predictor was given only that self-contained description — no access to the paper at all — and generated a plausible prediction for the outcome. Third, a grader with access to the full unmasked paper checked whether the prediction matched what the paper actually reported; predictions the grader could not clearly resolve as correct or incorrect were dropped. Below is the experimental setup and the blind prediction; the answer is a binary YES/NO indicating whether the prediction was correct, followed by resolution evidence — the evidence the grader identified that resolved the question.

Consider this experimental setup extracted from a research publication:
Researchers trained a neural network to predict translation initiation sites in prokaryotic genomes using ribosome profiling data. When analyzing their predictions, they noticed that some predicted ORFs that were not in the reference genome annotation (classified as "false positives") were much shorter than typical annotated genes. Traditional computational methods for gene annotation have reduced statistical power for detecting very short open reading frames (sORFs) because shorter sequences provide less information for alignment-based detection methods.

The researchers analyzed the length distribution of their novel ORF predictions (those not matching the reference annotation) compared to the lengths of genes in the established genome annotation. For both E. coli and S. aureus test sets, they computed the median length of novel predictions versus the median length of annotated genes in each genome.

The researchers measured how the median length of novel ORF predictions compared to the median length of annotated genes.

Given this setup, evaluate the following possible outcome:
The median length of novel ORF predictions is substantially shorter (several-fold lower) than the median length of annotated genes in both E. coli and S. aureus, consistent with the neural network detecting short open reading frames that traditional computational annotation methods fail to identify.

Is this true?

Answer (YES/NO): YES